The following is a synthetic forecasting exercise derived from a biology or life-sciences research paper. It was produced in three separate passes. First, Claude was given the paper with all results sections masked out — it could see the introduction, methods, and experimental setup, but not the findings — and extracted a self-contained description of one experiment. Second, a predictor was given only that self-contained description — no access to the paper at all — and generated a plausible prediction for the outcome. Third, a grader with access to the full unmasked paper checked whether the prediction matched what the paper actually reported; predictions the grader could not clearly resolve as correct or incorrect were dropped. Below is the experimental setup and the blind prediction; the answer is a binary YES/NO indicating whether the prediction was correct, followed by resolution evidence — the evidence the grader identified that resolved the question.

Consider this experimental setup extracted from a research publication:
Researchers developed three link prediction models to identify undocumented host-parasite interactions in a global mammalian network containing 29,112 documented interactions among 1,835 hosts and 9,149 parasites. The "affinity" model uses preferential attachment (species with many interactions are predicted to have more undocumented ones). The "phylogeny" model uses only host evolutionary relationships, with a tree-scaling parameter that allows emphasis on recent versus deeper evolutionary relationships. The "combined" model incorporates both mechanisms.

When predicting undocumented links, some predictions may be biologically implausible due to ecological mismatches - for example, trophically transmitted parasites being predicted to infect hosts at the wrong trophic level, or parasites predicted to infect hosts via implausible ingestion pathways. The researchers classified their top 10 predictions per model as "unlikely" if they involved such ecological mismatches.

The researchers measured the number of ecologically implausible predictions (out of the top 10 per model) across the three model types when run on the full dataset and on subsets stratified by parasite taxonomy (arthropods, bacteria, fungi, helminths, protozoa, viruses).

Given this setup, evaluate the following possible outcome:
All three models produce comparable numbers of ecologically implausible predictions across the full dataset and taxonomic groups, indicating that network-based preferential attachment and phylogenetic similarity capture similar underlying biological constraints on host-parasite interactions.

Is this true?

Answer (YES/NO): NO